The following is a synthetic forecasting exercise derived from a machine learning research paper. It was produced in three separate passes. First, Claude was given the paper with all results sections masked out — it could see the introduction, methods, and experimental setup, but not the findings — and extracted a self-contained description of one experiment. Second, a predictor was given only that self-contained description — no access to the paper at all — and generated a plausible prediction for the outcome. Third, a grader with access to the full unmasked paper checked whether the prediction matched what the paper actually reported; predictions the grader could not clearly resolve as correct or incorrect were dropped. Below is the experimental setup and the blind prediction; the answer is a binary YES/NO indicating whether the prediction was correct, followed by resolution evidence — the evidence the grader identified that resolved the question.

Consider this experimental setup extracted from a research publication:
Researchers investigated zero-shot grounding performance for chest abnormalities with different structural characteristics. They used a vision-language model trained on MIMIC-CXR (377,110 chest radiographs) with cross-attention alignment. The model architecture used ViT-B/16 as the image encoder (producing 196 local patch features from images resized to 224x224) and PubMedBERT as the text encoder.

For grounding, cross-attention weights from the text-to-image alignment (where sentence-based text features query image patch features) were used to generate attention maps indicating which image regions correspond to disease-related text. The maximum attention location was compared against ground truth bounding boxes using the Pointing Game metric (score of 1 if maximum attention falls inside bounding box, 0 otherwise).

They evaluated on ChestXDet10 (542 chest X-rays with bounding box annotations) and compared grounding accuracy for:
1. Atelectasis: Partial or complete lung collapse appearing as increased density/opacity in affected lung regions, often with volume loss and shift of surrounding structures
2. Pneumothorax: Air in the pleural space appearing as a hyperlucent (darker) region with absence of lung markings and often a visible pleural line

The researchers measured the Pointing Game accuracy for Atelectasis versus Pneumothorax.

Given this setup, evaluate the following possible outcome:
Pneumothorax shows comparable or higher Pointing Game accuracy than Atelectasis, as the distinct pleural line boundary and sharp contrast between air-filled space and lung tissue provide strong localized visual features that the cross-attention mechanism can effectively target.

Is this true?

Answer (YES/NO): NO